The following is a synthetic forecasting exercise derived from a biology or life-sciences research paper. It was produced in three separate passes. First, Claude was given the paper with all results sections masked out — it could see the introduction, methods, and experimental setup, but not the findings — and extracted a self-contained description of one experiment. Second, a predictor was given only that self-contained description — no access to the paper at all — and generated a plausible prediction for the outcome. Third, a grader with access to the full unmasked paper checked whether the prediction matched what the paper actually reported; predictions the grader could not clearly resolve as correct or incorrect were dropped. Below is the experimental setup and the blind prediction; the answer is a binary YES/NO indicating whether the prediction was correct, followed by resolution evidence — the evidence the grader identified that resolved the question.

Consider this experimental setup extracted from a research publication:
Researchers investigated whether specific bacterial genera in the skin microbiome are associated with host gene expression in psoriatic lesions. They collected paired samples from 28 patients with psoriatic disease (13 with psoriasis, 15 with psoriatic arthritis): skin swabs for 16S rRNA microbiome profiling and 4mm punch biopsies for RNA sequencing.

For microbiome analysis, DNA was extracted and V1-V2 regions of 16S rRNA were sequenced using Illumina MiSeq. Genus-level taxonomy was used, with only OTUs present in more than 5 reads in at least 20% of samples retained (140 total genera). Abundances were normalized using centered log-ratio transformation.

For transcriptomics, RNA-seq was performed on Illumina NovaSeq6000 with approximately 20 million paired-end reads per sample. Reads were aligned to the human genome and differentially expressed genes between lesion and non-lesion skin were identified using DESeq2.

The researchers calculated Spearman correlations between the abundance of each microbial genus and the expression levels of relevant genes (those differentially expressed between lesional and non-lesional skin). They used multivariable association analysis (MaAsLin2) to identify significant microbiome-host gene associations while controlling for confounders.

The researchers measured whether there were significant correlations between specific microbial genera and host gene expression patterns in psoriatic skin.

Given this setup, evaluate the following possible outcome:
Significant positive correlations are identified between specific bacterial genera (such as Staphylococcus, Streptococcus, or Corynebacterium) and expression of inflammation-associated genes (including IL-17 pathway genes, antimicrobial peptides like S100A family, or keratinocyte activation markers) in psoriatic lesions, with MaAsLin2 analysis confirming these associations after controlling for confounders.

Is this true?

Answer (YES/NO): NO